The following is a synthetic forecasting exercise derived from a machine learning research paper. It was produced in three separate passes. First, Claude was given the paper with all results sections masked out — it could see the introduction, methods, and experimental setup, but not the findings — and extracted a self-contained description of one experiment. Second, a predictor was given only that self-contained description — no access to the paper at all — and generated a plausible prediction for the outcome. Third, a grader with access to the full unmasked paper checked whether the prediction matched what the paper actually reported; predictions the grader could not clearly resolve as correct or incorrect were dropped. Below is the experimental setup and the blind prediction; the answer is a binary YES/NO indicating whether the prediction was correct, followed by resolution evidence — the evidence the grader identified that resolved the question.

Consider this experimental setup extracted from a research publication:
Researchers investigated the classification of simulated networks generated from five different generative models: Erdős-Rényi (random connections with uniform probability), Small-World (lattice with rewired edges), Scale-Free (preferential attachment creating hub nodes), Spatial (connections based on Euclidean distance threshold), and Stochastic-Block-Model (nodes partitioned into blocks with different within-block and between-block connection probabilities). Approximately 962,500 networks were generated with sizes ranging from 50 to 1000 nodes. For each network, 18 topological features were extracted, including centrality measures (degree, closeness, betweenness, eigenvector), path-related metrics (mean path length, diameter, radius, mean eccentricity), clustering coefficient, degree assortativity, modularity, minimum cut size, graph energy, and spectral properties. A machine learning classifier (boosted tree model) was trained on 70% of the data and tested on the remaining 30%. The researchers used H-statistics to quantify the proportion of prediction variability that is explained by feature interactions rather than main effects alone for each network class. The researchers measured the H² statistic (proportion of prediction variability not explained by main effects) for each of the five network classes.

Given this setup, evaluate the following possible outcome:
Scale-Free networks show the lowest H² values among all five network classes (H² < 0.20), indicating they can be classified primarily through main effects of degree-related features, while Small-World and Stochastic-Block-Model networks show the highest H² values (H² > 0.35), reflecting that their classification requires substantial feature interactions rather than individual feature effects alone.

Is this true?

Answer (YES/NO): NO